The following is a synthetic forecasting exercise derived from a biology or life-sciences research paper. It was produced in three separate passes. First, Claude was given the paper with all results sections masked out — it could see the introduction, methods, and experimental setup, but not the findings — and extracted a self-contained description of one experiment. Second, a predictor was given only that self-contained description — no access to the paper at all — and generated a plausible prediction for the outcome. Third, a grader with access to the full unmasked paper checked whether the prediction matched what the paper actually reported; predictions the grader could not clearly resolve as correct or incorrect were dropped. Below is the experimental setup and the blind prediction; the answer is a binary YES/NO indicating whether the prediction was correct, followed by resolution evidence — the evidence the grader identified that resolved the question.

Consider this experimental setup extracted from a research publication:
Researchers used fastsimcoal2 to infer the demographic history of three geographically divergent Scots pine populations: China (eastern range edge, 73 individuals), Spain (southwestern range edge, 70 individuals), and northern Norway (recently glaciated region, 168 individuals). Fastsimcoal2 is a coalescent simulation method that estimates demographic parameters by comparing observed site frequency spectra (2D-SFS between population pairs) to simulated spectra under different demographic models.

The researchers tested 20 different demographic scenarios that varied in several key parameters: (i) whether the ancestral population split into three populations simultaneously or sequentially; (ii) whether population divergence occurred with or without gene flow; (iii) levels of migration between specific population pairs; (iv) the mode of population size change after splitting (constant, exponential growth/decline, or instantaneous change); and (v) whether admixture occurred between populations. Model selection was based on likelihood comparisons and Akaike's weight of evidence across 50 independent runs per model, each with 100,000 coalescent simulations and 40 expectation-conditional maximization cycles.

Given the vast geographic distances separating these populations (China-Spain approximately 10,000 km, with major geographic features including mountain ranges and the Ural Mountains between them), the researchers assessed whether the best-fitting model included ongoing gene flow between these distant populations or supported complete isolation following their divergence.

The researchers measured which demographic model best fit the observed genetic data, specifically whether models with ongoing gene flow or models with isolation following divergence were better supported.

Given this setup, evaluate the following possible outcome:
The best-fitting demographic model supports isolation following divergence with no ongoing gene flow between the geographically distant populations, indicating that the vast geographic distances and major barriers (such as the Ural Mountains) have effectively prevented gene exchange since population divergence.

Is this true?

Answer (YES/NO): NO